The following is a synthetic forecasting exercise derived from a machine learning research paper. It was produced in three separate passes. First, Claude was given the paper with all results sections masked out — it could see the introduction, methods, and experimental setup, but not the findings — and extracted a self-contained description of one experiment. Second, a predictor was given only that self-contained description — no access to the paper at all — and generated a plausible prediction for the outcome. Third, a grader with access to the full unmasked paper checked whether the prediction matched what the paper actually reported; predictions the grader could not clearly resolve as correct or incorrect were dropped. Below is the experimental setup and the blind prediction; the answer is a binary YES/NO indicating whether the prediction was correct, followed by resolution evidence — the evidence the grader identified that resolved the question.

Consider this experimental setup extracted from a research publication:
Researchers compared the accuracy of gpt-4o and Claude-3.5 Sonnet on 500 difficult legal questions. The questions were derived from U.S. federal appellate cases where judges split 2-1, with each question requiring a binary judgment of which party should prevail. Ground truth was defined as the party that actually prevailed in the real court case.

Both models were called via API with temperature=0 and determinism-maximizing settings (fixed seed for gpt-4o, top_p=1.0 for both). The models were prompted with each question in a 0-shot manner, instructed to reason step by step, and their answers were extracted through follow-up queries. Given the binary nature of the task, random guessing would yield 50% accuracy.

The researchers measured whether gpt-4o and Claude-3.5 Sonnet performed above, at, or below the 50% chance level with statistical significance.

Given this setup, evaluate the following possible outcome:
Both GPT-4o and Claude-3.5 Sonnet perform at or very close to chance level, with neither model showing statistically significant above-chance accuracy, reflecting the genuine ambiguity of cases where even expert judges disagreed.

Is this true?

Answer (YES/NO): NO